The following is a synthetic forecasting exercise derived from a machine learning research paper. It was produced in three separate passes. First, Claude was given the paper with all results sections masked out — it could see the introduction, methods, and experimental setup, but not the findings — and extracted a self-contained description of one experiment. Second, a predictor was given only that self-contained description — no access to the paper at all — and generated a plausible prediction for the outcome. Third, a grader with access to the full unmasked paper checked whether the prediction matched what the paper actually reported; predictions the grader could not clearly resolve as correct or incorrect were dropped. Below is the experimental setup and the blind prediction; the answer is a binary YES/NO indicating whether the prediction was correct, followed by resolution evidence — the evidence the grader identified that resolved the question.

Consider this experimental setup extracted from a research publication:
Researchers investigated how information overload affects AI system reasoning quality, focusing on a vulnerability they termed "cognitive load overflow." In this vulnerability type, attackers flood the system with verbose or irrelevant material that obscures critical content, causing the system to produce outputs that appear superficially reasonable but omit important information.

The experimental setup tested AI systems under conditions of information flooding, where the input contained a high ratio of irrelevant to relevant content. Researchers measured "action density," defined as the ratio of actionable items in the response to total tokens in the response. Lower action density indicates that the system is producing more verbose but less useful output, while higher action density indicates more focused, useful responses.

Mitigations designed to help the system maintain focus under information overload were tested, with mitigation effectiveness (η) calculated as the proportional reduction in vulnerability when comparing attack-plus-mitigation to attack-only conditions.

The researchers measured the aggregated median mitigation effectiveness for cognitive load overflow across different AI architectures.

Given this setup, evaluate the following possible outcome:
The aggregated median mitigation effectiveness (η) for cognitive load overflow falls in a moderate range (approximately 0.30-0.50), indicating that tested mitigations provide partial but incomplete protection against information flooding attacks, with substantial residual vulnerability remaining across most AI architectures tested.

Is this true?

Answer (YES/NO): NO